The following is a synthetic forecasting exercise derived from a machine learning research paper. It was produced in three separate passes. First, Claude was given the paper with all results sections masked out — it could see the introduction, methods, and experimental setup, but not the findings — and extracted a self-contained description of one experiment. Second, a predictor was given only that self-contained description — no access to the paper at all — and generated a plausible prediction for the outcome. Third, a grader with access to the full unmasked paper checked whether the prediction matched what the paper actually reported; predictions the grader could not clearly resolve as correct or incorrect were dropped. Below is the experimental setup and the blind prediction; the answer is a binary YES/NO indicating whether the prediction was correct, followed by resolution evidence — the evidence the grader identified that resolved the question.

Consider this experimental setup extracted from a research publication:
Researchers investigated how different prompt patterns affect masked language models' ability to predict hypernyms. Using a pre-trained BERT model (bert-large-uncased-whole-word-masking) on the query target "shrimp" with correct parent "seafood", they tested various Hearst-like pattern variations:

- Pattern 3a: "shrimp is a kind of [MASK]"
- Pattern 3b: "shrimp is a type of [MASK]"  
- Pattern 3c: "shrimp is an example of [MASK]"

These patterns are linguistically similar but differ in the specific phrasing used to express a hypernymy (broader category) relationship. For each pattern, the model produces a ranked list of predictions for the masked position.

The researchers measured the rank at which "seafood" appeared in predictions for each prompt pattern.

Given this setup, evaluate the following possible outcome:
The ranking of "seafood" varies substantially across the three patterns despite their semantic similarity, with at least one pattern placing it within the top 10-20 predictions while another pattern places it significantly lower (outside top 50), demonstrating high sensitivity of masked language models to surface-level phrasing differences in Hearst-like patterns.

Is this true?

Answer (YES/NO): YES